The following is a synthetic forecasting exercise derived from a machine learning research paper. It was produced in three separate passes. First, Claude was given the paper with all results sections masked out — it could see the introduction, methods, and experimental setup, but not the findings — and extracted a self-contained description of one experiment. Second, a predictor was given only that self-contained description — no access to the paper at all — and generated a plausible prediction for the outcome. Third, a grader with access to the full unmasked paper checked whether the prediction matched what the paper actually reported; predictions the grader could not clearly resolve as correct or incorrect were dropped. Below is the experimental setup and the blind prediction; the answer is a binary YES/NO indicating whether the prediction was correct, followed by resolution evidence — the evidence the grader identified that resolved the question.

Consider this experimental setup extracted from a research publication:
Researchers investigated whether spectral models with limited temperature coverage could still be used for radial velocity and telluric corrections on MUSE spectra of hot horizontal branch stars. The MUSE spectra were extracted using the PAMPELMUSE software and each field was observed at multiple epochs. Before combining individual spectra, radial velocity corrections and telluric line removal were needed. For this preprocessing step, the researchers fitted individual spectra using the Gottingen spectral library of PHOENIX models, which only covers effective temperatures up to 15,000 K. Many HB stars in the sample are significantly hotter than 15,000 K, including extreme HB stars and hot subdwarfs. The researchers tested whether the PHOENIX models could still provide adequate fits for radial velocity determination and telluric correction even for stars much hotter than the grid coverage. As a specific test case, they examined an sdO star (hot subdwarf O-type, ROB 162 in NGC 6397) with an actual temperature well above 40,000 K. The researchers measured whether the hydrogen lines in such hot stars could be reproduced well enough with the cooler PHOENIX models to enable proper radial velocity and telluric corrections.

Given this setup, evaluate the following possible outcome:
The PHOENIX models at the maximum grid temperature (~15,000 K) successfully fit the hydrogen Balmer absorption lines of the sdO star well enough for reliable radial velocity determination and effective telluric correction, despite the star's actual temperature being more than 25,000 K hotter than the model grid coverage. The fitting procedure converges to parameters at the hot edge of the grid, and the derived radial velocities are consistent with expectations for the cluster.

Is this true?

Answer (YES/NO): NO